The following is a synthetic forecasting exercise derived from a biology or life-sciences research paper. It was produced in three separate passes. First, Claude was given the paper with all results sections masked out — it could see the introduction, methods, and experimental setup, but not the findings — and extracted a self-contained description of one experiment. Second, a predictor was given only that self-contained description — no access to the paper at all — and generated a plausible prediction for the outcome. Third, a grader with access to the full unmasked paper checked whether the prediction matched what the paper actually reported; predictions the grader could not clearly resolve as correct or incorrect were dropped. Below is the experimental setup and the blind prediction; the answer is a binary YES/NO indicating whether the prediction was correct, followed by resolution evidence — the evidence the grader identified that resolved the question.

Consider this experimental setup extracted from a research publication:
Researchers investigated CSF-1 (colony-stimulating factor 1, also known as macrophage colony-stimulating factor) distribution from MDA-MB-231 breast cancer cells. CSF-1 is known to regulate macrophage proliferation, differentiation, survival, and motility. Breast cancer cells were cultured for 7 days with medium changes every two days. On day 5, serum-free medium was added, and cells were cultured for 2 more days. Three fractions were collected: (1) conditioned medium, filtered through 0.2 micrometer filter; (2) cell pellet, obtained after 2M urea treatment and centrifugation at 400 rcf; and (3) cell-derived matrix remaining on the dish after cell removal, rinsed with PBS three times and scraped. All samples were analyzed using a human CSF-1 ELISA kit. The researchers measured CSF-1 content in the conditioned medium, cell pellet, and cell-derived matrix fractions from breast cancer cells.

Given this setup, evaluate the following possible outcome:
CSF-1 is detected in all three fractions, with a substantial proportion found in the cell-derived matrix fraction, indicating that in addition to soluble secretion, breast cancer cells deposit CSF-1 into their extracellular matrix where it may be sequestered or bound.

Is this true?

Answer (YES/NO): NO